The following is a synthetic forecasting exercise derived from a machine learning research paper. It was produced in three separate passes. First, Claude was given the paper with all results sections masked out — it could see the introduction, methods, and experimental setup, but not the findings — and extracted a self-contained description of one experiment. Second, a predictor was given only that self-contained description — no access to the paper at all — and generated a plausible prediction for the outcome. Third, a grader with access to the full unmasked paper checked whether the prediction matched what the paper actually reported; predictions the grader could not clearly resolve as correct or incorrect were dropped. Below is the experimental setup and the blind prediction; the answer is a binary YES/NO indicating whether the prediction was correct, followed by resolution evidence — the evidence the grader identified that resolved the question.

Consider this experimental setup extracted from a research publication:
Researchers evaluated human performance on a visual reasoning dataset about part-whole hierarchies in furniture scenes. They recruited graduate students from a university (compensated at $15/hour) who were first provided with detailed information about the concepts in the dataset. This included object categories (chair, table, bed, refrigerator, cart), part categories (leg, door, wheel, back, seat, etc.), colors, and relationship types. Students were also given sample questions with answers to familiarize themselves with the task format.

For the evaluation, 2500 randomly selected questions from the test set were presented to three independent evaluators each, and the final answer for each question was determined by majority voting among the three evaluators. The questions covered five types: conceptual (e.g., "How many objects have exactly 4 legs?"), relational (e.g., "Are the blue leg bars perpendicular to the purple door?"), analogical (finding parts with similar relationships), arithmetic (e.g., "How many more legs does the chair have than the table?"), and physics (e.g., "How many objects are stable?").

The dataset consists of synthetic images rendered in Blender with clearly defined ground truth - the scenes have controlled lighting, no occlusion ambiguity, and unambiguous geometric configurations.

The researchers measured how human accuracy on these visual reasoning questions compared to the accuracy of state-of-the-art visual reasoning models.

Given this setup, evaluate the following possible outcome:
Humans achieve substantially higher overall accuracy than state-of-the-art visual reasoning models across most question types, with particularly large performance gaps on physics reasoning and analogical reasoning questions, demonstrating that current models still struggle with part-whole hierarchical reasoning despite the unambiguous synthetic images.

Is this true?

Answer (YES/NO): YES